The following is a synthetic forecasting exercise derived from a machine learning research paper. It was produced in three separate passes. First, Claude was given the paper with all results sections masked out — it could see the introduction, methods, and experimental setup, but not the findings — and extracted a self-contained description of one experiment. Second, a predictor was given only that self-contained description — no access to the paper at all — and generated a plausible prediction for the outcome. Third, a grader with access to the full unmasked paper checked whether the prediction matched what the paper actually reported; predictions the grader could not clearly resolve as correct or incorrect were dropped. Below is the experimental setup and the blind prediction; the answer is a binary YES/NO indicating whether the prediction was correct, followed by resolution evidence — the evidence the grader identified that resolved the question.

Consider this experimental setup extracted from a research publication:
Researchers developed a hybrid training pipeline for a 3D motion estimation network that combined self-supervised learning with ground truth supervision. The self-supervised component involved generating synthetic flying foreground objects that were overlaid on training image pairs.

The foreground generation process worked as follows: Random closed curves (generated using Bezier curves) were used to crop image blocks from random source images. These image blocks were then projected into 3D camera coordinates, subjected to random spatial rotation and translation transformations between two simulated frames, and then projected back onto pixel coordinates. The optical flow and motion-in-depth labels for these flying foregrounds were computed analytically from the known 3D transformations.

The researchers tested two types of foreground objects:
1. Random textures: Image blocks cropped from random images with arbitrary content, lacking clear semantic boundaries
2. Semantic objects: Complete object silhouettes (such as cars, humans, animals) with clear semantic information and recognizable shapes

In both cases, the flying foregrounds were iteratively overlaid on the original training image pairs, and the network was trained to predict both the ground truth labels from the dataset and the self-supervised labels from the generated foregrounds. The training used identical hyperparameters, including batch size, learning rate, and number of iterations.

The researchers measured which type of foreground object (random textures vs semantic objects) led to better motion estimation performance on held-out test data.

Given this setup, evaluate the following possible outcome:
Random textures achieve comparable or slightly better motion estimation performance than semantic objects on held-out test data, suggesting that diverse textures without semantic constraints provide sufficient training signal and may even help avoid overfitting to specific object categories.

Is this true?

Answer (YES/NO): NO